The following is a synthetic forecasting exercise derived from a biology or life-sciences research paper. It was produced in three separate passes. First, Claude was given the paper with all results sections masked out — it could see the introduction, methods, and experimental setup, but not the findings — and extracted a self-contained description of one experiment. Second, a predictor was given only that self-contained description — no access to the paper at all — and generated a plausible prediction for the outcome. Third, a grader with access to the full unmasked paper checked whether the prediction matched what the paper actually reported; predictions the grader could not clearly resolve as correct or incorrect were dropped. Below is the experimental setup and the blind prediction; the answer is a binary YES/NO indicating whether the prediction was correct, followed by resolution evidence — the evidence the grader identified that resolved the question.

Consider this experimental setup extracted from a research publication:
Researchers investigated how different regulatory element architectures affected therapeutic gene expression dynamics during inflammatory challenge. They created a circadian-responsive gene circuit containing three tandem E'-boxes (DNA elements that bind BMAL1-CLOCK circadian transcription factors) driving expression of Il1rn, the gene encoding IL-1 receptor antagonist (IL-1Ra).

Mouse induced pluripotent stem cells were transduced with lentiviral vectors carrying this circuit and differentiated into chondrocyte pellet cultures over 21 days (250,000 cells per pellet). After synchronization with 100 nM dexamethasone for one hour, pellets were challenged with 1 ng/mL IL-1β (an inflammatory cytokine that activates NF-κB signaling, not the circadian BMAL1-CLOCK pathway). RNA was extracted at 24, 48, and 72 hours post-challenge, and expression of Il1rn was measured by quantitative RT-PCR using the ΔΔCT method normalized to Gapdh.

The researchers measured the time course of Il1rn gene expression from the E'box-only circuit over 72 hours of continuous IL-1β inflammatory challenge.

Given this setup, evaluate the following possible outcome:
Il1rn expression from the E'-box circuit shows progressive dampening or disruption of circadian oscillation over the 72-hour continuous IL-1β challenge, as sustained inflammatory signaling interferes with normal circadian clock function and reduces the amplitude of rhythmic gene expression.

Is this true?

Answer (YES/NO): YES